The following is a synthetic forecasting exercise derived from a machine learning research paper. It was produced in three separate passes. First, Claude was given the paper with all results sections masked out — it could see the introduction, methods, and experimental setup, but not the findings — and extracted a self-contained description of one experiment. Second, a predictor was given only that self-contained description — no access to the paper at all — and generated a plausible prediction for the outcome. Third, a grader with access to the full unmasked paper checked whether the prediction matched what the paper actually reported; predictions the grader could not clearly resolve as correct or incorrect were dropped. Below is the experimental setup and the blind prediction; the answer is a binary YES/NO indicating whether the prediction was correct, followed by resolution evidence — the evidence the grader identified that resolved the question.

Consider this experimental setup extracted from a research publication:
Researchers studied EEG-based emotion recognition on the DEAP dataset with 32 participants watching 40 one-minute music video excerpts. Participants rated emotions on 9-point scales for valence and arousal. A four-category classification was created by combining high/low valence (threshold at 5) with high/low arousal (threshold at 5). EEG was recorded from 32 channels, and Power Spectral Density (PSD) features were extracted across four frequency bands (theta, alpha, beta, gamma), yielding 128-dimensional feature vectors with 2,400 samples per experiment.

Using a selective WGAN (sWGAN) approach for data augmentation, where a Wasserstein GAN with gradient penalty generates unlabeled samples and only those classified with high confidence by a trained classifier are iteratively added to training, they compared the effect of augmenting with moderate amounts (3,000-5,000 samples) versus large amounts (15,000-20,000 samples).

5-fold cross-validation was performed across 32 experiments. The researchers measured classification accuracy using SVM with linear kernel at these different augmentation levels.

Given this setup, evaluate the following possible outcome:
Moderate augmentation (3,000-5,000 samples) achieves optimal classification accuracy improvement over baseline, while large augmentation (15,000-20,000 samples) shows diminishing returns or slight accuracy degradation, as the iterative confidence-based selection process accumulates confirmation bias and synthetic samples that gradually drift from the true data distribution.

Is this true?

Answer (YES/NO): NO